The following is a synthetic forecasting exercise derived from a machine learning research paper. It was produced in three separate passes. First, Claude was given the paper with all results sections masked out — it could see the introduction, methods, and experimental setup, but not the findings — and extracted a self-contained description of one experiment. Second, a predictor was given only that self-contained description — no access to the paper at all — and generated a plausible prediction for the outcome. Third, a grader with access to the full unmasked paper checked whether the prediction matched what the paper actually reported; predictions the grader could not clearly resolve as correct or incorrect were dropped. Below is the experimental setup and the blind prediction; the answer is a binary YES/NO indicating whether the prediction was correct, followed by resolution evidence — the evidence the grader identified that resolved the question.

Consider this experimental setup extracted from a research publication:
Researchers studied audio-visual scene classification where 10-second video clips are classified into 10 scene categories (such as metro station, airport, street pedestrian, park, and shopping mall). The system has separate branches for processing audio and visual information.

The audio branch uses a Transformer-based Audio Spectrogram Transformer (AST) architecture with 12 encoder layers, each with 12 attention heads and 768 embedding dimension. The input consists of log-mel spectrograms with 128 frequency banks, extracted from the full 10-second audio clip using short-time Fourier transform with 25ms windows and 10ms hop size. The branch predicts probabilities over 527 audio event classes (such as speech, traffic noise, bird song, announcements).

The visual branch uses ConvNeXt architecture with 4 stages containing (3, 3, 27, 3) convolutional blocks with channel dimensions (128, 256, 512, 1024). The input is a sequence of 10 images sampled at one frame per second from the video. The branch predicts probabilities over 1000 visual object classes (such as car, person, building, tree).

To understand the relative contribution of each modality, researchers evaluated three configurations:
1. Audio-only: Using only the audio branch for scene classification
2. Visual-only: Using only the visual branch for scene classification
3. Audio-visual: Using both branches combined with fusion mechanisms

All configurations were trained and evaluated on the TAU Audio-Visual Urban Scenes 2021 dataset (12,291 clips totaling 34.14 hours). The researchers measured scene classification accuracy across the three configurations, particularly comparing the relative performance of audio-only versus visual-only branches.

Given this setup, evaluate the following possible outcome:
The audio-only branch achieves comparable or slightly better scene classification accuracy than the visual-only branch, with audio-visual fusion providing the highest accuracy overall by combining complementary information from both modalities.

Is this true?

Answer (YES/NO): NO